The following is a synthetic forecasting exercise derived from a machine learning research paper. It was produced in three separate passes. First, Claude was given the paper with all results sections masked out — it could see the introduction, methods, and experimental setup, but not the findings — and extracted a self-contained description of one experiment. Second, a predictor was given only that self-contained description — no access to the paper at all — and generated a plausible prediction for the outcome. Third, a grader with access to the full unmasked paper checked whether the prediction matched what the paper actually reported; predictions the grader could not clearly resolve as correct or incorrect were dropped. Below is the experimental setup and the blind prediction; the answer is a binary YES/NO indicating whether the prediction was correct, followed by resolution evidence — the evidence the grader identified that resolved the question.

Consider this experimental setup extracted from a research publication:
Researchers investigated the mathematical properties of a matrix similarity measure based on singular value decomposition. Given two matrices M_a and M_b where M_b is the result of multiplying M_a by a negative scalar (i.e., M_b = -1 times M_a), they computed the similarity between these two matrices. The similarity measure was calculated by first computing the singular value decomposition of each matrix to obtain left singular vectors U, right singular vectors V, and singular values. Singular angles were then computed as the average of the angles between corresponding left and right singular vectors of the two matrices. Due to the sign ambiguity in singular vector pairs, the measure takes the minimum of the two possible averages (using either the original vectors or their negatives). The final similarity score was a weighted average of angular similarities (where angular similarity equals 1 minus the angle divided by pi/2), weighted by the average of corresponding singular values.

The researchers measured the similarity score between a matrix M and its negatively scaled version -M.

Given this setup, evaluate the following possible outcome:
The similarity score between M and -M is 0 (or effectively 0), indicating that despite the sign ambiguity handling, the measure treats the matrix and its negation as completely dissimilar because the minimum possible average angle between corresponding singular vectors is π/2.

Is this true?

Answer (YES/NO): YES